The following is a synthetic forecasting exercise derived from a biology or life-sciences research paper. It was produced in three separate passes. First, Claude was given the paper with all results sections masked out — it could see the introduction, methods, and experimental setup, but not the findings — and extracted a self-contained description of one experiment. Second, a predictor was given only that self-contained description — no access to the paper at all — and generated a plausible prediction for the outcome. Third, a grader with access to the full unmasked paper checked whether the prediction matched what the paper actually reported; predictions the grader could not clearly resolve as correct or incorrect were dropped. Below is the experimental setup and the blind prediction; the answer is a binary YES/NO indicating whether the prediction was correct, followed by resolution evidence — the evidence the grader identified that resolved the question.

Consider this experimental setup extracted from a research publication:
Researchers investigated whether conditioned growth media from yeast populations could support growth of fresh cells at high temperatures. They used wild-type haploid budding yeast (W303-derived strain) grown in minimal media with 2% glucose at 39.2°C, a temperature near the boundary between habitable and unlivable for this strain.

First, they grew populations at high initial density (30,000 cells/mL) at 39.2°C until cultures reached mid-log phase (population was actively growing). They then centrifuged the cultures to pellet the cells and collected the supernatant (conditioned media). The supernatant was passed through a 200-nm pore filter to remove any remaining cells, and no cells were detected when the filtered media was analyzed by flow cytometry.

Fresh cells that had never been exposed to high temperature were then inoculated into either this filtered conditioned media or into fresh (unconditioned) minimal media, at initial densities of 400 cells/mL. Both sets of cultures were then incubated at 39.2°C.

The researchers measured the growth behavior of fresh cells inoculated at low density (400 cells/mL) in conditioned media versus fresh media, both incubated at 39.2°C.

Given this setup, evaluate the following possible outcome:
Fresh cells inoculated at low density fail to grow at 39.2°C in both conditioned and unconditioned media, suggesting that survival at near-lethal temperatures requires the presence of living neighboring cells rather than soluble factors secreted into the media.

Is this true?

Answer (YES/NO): NO